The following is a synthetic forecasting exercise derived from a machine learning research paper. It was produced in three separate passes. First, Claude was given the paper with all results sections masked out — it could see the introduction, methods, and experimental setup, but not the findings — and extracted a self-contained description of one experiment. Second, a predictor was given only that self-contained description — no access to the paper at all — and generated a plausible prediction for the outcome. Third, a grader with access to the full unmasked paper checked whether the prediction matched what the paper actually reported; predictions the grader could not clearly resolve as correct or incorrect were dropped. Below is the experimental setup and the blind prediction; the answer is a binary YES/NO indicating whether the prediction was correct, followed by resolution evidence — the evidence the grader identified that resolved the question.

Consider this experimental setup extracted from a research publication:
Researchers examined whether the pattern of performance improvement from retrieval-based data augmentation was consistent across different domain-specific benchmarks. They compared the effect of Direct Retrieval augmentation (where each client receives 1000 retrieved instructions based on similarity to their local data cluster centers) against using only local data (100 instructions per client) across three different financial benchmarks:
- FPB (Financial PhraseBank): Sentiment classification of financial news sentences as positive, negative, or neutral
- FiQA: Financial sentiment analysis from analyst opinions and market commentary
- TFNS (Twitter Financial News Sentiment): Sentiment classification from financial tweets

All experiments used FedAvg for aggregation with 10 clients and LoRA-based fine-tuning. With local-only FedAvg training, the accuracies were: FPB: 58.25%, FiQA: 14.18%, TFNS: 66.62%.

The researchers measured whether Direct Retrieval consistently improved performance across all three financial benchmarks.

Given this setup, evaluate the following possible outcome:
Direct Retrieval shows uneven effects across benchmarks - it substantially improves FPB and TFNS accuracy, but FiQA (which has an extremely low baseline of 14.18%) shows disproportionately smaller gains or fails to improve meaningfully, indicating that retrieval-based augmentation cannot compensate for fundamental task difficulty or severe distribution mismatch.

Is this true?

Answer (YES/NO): NO